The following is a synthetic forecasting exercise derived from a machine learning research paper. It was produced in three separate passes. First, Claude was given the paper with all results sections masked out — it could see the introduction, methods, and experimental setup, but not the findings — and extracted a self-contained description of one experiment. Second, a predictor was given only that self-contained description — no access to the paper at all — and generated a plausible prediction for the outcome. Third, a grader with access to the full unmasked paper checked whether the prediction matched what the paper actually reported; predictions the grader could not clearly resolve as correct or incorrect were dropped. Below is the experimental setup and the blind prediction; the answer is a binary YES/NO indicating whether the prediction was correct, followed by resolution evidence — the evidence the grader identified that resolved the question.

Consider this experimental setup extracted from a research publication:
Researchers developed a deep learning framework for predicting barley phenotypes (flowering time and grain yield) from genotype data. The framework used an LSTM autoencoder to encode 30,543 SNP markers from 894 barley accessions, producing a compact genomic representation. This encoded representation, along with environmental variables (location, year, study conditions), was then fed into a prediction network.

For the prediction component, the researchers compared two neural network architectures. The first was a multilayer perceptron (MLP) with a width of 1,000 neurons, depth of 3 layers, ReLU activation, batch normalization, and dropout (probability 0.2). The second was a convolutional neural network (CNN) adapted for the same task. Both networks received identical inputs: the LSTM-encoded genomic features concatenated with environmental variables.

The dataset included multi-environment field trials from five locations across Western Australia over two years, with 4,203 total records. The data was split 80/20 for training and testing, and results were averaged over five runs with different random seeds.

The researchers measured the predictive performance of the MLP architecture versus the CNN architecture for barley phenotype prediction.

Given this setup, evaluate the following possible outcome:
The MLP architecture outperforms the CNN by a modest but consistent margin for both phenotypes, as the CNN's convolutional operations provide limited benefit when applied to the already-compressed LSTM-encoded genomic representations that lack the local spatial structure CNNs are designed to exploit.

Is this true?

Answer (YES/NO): NO